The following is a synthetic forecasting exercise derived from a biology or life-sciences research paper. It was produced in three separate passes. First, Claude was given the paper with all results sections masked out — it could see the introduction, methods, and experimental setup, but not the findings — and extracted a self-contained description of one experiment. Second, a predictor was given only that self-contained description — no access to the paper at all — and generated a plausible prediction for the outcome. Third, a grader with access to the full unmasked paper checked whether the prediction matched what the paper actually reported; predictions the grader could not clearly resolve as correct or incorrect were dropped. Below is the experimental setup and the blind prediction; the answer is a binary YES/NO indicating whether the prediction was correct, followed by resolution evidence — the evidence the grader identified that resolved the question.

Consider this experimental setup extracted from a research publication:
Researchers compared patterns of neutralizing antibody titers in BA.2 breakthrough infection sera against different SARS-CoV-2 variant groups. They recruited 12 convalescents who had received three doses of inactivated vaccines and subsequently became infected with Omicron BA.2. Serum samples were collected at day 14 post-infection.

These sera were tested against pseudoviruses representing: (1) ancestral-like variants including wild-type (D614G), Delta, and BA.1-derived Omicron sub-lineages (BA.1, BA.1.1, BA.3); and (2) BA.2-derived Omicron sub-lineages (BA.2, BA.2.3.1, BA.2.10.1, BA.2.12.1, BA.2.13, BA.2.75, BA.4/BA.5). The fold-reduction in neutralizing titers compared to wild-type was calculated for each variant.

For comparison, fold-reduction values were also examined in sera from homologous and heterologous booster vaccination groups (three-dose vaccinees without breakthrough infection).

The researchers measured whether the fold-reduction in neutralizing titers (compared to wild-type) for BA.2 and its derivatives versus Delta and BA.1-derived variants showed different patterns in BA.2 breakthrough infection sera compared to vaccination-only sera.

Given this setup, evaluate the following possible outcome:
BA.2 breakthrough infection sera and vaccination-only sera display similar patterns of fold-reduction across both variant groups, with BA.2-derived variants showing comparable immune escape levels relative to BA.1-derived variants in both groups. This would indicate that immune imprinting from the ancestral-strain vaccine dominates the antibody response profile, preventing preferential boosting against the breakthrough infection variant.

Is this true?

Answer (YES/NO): NO